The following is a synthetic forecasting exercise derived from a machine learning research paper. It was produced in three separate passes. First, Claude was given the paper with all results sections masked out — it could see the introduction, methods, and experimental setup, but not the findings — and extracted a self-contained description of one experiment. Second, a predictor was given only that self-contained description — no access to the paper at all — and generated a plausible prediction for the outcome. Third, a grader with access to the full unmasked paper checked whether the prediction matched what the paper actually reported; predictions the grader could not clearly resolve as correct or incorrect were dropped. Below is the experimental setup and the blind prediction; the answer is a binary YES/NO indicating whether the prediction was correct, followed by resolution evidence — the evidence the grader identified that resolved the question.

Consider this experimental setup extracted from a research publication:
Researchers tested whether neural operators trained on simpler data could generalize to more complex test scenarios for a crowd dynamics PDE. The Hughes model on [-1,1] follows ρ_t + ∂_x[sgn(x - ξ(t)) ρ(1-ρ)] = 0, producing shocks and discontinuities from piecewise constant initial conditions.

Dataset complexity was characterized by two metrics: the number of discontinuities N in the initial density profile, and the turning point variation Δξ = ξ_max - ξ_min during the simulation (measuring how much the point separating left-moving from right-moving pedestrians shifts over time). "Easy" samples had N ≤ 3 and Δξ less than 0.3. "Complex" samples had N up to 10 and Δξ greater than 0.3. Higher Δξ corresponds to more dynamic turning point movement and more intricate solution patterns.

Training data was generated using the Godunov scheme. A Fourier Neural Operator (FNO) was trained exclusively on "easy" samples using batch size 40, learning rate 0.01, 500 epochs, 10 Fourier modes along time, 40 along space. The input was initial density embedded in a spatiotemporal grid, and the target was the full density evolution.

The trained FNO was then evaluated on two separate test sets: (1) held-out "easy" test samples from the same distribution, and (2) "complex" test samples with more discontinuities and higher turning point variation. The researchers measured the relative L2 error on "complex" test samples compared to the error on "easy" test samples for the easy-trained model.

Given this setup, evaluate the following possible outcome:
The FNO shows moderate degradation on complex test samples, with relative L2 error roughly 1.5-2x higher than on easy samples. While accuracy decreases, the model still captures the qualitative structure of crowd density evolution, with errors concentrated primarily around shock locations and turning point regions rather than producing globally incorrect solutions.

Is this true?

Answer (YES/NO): NO